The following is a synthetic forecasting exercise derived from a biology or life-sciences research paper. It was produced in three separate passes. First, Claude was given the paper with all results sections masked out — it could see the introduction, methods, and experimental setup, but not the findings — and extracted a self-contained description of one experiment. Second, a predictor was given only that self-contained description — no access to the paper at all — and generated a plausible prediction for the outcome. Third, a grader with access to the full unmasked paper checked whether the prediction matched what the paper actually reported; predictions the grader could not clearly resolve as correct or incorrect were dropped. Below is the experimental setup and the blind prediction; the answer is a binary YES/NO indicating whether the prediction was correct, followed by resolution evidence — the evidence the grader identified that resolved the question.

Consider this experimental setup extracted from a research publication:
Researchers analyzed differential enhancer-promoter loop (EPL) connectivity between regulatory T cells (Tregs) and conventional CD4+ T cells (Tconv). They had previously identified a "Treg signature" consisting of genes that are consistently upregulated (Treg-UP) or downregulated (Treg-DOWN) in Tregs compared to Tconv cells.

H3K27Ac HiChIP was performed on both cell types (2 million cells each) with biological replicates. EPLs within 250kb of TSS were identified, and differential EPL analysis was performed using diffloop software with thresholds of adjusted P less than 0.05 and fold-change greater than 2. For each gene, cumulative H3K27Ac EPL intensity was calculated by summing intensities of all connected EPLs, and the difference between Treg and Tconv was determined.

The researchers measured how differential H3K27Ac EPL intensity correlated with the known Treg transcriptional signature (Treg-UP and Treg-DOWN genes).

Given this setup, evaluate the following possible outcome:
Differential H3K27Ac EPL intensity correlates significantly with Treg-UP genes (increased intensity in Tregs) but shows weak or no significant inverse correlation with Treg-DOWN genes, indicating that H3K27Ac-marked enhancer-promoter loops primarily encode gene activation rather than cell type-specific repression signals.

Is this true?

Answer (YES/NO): NO